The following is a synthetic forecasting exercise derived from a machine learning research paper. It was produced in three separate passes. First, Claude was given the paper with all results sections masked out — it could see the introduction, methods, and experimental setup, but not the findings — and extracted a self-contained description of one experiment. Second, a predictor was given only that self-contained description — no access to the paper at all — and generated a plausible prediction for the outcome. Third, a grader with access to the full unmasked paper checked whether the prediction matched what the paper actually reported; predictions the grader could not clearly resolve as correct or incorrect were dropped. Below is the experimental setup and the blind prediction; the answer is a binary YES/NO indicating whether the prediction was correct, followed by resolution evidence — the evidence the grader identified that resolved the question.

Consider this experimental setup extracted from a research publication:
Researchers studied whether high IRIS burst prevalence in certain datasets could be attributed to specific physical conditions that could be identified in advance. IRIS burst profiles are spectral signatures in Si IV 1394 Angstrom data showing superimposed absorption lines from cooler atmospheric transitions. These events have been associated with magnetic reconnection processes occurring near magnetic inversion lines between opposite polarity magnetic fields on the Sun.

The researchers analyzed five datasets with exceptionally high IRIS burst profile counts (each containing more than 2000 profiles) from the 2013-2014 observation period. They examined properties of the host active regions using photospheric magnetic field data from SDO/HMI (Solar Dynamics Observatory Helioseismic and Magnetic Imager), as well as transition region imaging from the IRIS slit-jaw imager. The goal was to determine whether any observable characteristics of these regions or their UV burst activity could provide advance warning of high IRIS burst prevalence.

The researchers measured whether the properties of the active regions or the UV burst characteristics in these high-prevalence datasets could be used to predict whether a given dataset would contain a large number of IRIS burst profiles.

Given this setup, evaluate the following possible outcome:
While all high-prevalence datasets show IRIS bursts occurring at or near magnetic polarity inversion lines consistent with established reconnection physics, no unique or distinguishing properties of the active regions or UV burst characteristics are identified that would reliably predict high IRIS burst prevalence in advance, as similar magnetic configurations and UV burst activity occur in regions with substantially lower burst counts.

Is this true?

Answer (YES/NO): YES